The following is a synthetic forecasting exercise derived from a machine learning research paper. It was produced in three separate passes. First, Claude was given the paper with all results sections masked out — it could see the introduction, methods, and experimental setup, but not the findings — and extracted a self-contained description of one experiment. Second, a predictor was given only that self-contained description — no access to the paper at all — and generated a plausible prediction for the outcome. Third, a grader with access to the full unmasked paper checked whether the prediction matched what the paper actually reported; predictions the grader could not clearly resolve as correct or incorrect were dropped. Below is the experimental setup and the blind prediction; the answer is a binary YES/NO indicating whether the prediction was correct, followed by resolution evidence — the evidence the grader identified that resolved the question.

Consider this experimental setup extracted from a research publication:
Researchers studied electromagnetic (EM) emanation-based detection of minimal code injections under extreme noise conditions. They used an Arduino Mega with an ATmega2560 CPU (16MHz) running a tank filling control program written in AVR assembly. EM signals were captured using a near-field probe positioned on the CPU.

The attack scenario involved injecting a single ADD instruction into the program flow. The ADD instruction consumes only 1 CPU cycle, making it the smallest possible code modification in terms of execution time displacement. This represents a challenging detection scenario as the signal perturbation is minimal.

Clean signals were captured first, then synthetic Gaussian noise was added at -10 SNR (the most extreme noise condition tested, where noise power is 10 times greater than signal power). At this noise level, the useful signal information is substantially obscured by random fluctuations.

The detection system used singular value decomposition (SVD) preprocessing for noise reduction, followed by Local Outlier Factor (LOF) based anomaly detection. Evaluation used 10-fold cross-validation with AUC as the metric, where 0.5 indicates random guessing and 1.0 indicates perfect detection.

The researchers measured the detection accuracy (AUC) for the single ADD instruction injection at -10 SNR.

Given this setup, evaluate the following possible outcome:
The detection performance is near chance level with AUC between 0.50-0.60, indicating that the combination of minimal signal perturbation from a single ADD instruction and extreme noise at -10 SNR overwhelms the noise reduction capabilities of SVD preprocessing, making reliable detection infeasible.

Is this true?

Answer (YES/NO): NO